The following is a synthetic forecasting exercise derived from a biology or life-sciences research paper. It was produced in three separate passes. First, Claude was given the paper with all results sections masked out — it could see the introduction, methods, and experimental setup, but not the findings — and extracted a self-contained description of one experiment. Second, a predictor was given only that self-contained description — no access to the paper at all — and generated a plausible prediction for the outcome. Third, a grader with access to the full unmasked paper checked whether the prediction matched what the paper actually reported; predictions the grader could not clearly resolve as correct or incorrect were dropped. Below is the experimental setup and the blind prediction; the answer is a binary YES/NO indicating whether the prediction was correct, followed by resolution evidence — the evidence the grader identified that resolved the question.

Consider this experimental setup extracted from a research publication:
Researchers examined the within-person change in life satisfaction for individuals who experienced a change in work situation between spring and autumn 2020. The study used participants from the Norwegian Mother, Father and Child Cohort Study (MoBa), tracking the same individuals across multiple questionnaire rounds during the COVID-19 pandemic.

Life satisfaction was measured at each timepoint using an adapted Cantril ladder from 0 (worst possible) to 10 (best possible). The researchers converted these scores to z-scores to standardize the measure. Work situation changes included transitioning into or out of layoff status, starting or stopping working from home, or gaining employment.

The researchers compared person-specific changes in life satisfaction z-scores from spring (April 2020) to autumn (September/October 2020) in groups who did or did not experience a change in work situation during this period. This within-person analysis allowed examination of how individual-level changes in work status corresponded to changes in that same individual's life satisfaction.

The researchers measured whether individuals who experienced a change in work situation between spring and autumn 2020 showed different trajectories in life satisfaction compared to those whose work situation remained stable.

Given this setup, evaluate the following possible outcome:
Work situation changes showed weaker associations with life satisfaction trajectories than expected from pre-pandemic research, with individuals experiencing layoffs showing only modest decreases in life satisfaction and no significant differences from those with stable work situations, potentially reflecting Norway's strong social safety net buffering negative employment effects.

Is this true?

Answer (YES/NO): NO